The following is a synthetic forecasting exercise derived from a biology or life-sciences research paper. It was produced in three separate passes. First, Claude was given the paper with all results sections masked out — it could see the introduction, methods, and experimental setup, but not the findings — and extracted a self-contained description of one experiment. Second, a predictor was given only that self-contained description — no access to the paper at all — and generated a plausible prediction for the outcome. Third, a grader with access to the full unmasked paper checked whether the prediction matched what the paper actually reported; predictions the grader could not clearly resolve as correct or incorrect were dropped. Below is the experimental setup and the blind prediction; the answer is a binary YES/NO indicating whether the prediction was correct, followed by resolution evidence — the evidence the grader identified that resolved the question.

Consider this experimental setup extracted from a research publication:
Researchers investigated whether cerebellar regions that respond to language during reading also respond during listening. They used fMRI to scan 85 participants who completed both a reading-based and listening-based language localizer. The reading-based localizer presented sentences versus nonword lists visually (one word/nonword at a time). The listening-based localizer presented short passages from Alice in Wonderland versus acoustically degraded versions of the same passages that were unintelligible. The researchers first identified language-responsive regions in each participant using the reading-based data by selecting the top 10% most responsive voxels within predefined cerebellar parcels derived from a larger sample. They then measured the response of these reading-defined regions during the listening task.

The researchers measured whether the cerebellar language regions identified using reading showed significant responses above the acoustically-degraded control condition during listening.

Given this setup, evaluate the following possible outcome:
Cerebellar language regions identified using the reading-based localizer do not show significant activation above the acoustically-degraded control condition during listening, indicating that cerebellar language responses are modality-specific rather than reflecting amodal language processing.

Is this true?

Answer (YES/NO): NO